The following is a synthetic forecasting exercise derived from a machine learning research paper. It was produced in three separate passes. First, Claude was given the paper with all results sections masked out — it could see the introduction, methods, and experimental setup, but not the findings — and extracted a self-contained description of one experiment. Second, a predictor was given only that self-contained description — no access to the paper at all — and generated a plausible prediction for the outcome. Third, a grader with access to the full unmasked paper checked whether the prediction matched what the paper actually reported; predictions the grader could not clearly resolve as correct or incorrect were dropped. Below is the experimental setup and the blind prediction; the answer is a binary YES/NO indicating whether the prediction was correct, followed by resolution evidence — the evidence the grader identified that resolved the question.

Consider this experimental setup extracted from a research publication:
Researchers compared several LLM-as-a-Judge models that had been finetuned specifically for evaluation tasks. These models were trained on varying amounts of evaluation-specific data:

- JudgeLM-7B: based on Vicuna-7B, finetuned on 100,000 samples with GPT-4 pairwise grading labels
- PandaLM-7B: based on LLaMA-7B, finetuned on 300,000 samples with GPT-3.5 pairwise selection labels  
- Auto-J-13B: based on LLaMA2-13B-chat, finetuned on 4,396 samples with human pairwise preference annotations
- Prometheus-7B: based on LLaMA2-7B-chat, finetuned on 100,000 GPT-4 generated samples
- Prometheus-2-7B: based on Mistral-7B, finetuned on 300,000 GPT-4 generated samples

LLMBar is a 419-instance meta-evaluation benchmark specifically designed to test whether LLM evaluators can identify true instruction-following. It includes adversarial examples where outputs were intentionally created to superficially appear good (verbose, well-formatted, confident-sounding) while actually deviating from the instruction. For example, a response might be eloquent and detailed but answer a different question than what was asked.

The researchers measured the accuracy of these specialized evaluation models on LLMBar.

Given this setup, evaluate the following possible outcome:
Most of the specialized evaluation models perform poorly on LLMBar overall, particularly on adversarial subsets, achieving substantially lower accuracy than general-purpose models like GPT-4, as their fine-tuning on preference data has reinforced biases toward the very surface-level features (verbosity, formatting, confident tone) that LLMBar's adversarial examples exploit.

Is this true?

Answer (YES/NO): YES